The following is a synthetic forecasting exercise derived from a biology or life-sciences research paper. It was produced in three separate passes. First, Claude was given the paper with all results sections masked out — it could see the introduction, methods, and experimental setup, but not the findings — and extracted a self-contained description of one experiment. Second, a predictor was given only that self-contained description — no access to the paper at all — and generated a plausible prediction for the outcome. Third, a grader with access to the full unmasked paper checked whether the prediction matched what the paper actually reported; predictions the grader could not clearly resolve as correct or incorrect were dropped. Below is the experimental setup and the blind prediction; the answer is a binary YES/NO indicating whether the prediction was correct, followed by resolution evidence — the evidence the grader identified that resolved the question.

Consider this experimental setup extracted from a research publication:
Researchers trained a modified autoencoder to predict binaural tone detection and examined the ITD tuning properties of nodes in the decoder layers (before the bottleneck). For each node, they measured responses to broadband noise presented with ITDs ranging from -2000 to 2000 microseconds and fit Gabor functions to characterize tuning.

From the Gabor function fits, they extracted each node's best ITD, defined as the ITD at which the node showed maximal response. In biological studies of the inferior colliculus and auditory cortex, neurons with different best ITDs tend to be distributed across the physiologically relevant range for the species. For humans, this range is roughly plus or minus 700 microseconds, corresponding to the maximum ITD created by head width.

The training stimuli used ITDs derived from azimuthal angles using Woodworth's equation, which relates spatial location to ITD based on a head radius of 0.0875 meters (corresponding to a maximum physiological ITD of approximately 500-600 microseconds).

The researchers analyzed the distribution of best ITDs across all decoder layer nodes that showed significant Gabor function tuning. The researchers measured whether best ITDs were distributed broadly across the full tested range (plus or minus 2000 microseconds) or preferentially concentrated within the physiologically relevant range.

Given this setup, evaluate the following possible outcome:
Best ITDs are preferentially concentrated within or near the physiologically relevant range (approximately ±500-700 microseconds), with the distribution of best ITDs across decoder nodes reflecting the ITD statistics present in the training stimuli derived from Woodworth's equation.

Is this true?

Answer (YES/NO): NO